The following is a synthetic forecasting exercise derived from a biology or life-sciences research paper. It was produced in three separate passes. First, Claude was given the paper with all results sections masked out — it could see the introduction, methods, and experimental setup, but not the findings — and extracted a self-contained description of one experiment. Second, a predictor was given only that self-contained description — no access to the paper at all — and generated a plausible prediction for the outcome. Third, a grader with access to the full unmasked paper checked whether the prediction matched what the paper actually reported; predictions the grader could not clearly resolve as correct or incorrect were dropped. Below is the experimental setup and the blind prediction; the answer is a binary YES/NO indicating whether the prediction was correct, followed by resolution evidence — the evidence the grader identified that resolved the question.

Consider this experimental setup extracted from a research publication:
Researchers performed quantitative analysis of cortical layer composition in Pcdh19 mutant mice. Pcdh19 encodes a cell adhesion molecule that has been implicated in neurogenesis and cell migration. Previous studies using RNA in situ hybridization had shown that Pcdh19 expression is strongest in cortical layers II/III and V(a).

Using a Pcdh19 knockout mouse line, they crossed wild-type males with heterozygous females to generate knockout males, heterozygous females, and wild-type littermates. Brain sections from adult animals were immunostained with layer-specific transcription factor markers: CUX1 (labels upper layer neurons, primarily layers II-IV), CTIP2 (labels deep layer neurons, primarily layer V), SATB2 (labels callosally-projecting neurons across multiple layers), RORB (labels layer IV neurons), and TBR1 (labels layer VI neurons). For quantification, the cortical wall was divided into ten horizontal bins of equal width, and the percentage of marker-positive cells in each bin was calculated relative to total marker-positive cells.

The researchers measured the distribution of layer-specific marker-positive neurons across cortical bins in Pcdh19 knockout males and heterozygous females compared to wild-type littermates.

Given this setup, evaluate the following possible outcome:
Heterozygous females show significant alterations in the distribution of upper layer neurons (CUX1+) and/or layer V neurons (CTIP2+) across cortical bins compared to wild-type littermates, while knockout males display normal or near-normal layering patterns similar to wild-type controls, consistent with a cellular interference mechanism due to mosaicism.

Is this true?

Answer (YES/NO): NO